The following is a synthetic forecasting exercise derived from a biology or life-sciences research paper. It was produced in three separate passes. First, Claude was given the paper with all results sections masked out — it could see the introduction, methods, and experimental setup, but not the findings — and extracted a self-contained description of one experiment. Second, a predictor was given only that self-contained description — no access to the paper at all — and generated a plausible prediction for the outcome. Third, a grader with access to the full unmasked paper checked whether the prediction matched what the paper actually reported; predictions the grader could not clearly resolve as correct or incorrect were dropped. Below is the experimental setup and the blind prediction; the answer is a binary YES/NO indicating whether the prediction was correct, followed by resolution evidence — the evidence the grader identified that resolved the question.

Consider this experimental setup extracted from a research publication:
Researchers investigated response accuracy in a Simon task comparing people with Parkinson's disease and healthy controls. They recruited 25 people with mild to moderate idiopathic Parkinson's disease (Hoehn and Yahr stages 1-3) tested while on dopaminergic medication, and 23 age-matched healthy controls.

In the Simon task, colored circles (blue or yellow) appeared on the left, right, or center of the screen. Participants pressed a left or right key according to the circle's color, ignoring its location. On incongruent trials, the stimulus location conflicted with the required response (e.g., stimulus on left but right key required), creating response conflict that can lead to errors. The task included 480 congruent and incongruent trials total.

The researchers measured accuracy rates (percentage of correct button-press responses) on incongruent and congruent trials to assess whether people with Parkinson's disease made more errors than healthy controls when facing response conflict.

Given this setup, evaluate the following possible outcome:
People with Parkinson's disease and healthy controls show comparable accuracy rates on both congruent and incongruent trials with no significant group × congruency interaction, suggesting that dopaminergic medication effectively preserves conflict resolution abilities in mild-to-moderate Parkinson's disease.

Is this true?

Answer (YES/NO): YES